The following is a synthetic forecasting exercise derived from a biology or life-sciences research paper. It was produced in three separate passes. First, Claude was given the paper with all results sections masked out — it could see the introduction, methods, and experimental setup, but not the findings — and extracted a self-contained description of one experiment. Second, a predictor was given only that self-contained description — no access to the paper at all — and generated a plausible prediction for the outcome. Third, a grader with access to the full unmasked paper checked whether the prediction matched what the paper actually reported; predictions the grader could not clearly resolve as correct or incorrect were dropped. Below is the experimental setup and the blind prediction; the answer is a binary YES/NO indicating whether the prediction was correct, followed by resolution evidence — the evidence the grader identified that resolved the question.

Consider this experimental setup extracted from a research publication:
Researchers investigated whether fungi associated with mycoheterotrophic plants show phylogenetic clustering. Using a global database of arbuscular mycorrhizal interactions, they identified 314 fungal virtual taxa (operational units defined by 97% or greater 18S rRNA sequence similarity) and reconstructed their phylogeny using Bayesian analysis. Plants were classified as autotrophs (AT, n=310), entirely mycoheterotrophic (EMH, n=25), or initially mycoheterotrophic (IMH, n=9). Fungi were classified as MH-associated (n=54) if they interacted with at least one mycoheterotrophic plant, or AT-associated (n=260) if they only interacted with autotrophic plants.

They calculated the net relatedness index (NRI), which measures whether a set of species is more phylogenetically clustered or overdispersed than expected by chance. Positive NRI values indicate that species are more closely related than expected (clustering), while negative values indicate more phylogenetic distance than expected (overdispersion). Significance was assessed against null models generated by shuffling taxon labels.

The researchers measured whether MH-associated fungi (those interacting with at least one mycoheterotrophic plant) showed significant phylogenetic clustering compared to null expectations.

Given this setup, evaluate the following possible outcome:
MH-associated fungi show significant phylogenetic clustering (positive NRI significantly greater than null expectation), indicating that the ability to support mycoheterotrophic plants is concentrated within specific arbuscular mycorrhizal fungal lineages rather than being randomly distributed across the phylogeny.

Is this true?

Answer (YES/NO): YES